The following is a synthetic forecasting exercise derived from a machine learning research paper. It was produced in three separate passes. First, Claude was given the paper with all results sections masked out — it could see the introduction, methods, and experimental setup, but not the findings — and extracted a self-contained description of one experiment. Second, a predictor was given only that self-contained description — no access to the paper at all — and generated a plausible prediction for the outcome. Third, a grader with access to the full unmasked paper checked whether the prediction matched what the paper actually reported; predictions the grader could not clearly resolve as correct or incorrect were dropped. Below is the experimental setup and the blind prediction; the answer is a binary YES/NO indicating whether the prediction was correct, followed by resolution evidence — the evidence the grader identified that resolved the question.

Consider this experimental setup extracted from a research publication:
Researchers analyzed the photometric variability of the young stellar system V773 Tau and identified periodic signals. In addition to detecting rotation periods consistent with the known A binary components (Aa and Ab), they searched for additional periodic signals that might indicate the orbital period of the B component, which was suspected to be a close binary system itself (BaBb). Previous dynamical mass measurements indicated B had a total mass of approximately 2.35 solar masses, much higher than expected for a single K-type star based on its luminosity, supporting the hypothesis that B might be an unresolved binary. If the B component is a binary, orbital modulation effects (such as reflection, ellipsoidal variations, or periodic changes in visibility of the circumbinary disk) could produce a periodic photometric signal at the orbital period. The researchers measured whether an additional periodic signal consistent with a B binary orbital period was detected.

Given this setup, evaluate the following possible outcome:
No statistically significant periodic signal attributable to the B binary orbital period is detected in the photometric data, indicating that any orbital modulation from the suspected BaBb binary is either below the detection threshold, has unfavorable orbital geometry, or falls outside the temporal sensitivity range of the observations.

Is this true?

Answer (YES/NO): NO